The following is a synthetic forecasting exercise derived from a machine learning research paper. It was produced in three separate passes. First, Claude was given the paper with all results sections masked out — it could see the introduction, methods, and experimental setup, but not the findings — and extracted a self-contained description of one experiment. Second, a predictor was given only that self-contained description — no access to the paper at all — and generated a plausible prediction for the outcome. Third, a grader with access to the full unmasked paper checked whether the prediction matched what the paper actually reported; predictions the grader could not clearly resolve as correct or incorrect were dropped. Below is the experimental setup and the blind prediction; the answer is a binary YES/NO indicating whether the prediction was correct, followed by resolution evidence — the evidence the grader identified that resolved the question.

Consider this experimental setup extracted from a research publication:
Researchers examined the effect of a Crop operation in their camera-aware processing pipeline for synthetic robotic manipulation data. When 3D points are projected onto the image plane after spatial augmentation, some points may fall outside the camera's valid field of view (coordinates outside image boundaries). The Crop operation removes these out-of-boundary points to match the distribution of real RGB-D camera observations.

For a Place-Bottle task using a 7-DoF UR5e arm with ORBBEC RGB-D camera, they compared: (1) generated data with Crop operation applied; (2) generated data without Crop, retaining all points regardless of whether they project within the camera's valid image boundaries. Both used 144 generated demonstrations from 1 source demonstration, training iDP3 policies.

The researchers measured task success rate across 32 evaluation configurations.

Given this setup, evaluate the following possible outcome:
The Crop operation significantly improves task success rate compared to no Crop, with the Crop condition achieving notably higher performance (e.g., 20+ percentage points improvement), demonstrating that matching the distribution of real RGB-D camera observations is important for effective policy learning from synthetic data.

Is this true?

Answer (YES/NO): NO